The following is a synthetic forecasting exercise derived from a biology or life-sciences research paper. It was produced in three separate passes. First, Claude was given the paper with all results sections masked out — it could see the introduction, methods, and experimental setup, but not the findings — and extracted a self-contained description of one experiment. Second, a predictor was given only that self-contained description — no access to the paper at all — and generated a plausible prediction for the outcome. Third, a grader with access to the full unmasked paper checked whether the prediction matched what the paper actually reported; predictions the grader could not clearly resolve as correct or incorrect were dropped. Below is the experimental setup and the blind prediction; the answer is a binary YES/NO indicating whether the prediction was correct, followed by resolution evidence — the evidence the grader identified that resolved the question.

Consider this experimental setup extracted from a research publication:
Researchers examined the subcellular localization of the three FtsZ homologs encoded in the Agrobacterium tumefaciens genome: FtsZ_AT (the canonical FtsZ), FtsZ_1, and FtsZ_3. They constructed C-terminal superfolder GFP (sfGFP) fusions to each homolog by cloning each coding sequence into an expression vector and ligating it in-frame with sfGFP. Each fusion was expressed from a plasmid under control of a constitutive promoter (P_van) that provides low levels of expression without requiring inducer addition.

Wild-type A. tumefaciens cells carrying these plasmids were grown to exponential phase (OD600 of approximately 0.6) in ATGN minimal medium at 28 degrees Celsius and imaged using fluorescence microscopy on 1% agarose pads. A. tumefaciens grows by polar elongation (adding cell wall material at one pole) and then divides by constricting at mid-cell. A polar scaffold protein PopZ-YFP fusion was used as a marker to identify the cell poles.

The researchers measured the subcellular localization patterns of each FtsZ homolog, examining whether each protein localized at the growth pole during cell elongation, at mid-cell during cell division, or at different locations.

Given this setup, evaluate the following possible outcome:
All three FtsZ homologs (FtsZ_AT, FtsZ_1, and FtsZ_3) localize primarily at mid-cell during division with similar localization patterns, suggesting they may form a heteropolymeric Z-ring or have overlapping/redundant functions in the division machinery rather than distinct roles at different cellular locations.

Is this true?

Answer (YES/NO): NO